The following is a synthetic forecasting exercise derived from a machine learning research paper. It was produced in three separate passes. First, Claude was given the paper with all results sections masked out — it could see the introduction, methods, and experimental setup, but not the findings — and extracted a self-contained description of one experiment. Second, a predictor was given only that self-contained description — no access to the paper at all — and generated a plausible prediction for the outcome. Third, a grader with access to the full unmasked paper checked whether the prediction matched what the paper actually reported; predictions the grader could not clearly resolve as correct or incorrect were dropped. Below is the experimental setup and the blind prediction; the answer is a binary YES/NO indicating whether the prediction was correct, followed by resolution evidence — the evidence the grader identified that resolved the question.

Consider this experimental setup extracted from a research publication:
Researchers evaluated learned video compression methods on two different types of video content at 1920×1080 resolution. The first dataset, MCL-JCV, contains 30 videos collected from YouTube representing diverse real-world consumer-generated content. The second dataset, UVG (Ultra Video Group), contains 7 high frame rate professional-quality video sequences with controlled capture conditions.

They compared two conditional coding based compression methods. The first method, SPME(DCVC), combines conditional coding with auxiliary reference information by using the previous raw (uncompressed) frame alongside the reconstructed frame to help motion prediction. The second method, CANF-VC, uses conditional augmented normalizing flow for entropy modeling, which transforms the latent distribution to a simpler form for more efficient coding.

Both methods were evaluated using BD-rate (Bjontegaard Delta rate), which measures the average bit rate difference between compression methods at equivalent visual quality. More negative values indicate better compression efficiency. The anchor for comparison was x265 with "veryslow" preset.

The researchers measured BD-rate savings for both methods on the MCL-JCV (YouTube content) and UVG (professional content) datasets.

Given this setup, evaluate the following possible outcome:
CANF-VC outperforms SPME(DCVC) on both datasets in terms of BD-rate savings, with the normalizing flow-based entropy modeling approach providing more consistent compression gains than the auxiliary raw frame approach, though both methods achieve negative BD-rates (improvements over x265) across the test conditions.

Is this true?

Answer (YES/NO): NO